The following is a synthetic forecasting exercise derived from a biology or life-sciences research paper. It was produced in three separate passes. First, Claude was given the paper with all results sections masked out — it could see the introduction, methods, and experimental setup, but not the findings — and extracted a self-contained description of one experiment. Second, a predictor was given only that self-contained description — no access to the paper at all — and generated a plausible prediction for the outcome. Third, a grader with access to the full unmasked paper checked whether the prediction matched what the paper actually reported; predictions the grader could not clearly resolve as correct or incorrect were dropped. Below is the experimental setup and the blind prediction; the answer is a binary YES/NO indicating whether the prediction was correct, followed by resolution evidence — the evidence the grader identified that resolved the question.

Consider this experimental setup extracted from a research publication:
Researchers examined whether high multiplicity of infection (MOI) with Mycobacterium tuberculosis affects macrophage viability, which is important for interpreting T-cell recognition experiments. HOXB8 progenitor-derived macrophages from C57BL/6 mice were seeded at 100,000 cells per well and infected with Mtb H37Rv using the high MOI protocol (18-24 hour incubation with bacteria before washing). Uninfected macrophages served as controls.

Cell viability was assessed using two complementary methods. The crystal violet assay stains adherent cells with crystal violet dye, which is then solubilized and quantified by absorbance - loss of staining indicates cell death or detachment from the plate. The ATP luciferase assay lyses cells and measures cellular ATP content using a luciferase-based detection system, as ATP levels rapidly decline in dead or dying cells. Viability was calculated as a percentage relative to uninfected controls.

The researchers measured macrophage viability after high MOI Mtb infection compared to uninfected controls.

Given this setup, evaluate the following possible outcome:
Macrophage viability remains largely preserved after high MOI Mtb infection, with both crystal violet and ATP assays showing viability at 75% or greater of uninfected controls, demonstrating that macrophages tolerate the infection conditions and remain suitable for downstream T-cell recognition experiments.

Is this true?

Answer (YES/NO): NO